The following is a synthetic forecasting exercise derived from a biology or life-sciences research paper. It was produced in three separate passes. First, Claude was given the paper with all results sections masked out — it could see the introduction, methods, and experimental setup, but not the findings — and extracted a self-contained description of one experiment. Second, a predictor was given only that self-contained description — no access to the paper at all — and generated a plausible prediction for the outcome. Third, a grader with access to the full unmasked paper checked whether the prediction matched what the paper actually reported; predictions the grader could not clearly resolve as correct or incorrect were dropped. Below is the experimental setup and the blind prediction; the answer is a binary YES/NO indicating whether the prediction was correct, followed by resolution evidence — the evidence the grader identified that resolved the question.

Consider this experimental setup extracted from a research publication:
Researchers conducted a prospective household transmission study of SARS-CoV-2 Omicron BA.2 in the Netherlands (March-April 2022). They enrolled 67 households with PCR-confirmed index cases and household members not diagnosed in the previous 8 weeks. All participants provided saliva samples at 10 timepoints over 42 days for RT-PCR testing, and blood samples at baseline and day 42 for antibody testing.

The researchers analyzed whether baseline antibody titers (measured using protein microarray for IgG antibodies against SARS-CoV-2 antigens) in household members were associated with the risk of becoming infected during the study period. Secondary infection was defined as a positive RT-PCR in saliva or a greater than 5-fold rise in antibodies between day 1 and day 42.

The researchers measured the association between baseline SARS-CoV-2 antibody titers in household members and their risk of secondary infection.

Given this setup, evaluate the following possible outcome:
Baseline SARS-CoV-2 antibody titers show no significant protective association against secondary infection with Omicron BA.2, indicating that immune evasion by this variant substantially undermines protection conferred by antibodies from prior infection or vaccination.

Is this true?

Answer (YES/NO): NO